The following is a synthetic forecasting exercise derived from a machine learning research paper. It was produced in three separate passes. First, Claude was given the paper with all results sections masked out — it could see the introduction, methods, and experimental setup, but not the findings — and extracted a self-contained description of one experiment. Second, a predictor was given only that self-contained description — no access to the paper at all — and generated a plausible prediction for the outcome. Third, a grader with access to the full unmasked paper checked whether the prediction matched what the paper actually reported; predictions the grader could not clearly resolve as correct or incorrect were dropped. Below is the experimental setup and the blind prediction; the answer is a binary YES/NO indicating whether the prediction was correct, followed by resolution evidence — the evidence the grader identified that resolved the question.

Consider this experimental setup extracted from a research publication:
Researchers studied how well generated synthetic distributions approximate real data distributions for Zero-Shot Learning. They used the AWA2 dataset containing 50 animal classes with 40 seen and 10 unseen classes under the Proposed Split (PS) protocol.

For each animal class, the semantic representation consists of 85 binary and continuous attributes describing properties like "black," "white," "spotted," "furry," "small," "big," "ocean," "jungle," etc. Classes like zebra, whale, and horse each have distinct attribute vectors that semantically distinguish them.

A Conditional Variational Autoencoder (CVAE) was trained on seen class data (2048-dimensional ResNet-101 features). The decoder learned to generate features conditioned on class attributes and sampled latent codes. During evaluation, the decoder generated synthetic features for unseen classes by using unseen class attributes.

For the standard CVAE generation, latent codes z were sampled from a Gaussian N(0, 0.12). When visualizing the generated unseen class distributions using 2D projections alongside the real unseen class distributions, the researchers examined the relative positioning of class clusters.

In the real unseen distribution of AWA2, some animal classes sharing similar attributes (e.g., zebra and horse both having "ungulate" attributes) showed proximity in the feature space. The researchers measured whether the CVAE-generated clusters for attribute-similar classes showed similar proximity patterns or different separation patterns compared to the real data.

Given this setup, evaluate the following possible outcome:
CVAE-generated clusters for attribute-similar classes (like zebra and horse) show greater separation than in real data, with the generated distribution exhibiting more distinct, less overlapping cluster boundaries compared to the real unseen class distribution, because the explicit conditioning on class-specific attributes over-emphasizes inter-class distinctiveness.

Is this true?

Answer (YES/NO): YES